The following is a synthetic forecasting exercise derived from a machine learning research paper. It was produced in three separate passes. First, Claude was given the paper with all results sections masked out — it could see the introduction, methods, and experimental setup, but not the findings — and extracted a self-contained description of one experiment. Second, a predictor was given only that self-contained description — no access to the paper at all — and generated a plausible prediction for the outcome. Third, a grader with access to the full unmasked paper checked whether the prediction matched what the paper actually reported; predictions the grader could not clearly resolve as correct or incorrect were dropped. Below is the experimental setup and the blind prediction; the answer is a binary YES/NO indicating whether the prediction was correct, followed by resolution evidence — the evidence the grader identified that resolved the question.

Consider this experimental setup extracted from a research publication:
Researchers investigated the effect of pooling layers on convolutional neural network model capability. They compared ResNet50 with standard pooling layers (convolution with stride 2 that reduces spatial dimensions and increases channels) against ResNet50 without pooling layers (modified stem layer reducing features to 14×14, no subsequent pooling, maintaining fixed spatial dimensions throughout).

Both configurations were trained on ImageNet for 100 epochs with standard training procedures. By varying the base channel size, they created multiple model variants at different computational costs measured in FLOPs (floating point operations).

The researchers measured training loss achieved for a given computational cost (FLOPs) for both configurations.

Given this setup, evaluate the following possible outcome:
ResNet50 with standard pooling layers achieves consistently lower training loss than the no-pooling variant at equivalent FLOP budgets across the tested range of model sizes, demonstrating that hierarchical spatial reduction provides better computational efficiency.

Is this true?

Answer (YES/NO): YES